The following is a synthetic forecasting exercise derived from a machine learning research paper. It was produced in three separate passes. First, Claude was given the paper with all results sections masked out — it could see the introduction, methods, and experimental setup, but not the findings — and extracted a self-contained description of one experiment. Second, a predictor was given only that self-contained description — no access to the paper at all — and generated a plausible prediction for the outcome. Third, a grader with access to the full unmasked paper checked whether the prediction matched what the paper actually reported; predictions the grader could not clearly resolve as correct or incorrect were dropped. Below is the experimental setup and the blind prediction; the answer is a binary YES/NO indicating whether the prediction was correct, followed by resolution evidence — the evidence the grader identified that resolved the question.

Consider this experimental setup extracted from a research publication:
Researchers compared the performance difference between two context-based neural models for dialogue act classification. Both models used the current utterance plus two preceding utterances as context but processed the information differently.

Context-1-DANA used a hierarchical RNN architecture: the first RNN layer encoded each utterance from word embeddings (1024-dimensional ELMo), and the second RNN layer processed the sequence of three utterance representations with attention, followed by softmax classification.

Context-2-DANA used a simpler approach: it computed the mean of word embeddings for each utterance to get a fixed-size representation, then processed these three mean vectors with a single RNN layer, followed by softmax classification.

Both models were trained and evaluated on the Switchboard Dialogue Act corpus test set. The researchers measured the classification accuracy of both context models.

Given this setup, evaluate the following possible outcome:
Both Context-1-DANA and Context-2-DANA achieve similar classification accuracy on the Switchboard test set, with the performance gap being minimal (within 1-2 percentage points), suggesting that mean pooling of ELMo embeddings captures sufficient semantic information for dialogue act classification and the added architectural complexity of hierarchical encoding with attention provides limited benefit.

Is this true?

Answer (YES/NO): YES